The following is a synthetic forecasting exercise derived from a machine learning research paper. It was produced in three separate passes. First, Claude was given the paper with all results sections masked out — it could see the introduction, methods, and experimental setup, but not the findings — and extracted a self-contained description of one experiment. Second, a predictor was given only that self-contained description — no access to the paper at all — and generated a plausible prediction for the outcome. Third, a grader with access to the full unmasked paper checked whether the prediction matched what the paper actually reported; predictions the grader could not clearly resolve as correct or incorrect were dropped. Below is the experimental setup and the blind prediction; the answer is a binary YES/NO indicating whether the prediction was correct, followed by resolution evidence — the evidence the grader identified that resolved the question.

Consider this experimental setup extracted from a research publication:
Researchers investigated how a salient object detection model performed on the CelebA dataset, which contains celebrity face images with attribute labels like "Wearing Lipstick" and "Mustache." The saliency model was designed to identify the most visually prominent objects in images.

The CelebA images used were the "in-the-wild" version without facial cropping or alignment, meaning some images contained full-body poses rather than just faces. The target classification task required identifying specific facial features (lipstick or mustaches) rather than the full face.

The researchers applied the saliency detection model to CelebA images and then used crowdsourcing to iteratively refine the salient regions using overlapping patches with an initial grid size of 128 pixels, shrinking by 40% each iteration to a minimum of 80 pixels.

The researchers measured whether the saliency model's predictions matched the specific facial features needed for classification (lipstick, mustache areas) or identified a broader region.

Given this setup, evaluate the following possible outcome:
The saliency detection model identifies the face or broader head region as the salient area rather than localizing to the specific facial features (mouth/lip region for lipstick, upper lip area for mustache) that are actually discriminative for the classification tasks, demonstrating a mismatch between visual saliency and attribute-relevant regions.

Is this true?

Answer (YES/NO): YES